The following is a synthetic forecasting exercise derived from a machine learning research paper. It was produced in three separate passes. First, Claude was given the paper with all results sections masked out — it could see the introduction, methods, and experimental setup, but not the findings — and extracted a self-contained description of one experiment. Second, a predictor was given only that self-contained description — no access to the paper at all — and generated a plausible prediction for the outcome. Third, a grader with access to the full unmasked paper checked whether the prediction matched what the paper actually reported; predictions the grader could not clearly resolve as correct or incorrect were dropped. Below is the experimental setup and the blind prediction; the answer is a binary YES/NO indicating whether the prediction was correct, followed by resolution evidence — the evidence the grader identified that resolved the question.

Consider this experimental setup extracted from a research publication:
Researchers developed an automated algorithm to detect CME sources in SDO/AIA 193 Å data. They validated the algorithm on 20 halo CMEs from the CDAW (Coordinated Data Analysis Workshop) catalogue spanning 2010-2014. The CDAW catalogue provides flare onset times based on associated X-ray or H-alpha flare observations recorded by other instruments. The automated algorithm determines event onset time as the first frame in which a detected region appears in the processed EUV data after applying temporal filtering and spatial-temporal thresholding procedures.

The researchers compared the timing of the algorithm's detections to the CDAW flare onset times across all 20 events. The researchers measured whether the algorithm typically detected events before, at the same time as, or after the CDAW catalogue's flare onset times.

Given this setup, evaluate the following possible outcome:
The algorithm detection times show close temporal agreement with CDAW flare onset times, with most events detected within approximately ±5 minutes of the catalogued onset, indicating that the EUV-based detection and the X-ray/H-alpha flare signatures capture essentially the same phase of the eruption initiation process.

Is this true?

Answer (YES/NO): NO